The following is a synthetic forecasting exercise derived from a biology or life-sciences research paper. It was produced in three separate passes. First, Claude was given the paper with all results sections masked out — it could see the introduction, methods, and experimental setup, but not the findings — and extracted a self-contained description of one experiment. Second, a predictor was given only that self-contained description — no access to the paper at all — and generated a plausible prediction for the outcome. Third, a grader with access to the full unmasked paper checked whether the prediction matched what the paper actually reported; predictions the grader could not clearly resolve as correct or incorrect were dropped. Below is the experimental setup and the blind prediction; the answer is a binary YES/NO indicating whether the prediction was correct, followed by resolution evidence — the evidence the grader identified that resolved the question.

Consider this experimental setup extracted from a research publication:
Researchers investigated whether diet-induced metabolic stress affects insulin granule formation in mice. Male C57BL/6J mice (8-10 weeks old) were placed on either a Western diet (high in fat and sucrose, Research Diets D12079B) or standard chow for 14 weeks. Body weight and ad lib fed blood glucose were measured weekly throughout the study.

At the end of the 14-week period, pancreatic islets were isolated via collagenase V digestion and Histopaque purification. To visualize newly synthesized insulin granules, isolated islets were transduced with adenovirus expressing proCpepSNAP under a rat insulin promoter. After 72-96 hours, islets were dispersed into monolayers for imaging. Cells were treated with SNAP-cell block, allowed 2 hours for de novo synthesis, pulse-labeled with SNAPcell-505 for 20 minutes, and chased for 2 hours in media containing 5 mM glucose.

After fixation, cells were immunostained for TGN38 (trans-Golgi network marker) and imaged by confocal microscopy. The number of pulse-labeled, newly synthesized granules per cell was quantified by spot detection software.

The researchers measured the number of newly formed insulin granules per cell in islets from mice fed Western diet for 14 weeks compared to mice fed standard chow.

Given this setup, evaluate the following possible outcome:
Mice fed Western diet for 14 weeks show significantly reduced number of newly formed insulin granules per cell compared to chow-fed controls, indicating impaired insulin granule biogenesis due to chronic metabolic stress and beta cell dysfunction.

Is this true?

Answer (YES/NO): YES